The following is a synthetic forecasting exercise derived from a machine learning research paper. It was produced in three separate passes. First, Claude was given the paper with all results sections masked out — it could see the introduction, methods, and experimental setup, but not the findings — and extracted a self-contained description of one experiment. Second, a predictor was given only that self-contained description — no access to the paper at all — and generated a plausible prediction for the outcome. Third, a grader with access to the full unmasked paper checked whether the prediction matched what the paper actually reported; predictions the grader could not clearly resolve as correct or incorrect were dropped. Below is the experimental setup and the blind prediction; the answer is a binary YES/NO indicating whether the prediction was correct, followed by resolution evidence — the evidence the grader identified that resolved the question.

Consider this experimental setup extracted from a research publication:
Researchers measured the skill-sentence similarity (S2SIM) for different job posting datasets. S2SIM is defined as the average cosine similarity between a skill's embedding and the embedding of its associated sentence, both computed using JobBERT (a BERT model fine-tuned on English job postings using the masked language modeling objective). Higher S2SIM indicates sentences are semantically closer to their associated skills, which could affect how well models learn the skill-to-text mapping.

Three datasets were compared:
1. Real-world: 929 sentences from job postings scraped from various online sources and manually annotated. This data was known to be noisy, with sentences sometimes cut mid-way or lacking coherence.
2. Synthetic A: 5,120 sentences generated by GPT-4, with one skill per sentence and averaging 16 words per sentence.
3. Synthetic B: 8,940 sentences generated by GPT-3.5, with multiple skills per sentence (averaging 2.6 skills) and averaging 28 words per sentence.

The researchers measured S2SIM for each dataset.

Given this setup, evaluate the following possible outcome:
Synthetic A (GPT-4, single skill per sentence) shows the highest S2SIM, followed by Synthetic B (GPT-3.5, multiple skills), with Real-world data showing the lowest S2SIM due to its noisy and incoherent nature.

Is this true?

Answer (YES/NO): NO